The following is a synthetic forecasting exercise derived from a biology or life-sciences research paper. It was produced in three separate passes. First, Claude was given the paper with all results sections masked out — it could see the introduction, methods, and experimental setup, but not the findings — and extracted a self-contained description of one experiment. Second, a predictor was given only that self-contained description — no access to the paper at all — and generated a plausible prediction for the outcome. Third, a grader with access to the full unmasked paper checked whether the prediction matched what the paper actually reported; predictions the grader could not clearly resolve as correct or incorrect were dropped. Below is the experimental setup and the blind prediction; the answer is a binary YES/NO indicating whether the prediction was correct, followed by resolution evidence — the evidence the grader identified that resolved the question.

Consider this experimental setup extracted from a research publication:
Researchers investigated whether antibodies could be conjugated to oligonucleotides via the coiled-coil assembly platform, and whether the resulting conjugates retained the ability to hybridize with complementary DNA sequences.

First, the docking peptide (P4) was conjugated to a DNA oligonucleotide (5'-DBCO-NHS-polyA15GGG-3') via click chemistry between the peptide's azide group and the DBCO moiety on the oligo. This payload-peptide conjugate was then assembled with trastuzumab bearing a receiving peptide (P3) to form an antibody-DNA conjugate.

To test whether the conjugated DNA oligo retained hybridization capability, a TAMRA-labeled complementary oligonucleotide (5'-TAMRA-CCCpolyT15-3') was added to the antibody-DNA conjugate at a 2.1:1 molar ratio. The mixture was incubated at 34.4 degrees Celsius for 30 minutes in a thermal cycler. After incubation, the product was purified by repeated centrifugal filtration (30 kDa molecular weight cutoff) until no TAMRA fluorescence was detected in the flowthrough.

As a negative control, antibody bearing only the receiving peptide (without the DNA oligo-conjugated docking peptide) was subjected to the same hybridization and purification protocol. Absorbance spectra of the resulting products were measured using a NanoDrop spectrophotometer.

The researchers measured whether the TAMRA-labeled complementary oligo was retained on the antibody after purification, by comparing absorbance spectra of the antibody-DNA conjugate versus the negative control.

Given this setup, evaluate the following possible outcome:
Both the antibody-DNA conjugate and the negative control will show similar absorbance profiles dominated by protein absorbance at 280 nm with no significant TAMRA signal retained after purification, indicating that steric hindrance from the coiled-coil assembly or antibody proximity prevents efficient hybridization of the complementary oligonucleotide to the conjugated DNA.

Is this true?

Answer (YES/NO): NO